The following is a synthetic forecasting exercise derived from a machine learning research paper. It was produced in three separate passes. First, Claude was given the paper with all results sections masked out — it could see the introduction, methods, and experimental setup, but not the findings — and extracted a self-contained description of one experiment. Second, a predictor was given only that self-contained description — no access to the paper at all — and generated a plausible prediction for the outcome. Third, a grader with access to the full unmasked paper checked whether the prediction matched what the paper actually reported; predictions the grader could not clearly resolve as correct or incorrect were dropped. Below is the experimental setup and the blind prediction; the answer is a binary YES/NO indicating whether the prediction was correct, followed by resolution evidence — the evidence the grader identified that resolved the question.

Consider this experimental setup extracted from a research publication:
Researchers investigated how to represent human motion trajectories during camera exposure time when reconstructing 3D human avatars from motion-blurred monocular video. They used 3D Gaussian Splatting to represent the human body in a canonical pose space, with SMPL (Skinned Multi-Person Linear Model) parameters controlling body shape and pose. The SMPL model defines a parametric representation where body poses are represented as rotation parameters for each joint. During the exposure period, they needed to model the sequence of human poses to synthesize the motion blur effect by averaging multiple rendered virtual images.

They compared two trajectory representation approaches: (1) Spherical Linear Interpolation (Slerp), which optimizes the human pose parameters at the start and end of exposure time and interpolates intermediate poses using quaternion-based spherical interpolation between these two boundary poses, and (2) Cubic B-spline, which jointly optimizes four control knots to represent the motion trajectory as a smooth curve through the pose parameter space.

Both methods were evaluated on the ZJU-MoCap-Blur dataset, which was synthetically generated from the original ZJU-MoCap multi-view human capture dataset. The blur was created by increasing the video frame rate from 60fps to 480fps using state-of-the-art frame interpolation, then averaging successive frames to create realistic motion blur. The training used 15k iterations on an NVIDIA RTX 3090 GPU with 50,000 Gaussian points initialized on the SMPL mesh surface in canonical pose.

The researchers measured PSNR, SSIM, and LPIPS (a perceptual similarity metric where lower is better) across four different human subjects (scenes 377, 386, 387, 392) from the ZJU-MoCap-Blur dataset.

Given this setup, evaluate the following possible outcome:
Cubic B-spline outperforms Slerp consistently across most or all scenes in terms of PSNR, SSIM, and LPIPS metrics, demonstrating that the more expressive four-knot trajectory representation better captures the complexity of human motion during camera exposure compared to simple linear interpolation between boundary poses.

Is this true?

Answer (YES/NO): NO